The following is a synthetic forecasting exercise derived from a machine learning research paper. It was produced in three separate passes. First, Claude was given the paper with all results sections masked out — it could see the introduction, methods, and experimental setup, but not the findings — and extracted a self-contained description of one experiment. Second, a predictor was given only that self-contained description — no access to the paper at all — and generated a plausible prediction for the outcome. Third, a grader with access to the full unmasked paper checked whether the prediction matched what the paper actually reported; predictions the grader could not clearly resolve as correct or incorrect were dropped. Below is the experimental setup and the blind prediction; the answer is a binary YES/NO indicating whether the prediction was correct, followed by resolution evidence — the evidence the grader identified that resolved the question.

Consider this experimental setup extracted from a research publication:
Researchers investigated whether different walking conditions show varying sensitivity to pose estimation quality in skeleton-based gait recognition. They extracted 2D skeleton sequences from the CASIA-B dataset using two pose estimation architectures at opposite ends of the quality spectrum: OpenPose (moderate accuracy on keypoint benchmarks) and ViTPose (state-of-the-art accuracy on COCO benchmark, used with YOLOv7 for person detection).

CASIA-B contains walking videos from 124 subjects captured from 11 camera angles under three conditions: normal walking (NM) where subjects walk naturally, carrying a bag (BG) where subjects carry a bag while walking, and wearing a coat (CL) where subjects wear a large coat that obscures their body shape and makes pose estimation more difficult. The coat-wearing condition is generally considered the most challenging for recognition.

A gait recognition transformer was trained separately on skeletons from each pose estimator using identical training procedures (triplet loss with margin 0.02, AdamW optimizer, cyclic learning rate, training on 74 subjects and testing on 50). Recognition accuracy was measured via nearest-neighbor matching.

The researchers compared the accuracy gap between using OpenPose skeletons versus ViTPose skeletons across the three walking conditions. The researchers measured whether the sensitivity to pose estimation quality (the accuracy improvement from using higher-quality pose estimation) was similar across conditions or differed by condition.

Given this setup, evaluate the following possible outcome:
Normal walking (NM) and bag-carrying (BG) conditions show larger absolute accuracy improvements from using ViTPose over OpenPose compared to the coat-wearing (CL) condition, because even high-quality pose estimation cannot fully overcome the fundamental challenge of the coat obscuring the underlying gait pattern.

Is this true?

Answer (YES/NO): NO